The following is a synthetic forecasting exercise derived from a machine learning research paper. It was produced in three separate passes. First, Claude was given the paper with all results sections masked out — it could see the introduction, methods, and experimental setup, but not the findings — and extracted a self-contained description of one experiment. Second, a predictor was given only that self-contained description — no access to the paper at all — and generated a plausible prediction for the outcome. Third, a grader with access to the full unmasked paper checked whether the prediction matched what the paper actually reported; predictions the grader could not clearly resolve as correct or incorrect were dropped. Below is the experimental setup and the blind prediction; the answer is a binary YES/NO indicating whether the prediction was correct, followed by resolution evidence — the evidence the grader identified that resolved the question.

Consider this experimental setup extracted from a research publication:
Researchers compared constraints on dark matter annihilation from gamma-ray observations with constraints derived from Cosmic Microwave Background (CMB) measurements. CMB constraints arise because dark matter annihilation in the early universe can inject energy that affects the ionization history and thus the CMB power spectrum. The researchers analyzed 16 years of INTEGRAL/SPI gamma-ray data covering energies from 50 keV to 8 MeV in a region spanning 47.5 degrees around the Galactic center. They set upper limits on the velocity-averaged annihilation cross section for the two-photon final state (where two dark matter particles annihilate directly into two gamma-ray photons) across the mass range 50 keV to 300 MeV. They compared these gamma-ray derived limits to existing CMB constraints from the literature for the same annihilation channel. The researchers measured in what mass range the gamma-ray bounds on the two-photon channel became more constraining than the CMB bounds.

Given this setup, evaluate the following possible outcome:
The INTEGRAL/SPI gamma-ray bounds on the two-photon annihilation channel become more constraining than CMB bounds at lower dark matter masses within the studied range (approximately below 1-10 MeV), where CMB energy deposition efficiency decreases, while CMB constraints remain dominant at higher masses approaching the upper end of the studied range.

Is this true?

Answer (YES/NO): YES